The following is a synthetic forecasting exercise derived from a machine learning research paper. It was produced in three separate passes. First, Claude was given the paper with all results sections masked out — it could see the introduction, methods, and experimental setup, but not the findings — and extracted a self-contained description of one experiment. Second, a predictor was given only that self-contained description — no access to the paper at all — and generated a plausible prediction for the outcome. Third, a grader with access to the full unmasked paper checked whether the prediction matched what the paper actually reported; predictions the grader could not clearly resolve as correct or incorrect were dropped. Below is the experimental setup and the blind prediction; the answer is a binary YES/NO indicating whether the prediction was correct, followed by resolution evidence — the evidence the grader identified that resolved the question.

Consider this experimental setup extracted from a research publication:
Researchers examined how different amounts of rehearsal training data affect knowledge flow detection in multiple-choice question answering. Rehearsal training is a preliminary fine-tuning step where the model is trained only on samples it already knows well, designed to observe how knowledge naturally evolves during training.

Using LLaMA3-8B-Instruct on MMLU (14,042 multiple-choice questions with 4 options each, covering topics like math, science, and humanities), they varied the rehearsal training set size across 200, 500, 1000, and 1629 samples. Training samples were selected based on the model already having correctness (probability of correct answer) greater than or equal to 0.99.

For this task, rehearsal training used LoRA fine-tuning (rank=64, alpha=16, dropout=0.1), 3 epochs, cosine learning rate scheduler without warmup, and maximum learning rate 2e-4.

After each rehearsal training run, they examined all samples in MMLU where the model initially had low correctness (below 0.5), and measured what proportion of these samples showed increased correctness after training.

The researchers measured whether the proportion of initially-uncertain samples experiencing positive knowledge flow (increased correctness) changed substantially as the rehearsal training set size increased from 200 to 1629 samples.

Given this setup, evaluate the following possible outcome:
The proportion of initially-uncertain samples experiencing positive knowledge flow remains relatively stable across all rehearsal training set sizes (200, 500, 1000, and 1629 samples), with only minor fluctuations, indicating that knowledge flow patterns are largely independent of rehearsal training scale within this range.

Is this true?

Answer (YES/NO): YES